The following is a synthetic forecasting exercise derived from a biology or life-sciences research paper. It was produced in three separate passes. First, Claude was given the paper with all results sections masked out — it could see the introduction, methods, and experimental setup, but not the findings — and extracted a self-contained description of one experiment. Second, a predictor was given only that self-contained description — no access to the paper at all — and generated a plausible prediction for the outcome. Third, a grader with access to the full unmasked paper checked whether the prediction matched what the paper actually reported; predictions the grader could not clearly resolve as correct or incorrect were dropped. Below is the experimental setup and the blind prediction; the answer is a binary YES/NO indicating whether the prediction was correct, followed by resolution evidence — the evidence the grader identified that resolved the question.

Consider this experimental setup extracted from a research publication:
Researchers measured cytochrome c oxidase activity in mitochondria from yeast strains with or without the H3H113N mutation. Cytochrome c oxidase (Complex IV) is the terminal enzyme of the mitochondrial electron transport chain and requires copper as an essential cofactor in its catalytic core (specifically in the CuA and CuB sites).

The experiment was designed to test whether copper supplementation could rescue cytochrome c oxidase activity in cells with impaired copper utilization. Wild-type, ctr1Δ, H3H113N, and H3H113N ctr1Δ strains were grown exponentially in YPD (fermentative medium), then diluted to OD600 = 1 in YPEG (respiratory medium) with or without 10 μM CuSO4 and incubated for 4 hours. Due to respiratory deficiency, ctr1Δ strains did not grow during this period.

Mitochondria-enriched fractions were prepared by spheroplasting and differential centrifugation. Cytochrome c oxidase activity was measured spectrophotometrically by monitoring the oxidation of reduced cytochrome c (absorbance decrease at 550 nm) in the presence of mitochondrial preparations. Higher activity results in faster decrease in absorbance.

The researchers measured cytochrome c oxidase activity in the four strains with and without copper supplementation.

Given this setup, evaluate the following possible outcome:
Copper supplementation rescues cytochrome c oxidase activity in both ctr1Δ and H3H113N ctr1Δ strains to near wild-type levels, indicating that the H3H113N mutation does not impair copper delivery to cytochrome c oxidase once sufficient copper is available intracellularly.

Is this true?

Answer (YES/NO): NO